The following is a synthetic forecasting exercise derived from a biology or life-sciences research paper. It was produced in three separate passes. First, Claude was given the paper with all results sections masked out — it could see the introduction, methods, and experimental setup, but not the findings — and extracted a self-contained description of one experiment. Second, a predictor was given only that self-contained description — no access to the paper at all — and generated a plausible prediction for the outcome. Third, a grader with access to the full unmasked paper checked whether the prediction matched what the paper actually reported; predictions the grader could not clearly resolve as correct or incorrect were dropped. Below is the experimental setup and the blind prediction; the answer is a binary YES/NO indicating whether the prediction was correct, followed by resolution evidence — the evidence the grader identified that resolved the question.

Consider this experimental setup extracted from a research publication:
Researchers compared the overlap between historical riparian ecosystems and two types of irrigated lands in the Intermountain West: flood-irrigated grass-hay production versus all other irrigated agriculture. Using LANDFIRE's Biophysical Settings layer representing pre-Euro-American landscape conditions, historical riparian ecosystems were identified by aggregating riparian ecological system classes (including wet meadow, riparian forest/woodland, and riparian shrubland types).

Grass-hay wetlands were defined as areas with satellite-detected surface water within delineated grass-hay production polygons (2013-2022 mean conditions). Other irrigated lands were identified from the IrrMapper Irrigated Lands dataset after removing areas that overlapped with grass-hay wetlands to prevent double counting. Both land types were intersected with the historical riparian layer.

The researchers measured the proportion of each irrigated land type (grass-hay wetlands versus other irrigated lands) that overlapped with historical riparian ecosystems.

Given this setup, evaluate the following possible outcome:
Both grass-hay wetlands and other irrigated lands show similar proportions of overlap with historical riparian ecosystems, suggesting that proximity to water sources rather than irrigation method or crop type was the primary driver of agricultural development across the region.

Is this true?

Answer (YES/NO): NO